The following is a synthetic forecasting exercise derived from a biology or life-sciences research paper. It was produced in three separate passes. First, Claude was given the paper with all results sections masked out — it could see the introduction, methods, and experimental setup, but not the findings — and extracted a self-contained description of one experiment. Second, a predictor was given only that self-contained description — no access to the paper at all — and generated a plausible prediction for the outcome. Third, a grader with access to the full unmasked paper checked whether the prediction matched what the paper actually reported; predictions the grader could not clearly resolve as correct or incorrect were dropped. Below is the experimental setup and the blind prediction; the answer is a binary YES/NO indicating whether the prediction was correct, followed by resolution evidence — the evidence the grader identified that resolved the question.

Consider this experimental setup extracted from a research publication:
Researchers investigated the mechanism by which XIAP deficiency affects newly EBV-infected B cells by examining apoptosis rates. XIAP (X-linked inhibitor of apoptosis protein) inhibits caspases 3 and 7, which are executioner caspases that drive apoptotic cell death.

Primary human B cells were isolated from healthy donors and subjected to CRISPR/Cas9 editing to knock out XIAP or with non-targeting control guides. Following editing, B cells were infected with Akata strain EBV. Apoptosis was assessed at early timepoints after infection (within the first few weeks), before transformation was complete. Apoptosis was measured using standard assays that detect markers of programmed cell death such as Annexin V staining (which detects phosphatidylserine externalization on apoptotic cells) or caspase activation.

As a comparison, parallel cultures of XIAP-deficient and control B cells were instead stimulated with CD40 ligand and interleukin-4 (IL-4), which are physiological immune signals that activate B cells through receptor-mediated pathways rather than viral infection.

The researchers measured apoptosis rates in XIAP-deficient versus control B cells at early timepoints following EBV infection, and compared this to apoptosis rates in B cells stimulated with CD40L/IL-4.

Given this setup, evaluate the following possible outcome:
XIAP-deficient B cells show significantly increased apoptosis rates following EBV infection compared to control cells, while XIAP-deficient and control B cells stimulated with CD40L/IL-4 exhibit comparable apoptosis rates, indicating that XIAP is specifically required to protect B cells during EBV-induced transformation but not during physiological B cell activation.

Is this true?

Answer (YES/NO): YES